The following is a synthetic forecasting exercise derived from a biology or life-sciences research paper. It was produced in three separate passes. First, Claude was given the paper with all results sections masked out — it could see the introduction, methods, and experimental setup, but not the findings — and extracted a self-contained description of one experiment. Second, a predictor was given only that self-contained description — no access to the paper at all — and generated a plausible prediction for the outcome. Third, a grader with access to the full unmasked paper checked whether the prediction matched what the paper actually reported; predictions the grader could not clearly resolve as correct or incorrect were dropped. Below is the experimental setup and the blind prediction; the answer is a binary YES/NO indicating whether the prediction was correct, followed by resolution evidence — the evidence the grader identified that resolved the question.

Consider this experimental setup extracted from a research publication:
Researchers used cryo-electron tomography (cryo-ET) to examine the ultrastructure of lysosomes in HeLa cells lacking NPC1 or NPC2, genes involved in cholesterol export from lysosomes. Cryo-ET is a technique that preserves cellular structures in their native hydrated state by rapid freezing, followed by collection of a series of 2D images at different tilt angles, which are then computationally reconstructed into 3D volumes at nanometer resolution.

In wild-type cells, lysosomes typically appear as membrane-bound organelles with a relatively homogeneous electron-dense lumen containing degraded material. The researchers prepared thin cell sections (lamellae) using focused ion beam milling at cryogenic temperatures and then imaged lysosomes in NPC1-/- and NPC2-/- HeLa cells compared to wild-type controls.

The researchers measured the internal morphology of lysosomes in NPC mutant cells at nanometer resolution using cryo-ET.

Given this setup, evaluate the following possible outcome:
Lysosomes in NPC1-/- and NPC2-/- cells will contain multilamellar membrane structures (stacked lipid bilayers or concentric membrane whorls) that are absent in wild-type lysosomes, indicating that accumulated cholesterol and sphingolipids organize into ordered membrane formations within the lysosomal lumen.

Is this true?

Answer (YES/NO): YES